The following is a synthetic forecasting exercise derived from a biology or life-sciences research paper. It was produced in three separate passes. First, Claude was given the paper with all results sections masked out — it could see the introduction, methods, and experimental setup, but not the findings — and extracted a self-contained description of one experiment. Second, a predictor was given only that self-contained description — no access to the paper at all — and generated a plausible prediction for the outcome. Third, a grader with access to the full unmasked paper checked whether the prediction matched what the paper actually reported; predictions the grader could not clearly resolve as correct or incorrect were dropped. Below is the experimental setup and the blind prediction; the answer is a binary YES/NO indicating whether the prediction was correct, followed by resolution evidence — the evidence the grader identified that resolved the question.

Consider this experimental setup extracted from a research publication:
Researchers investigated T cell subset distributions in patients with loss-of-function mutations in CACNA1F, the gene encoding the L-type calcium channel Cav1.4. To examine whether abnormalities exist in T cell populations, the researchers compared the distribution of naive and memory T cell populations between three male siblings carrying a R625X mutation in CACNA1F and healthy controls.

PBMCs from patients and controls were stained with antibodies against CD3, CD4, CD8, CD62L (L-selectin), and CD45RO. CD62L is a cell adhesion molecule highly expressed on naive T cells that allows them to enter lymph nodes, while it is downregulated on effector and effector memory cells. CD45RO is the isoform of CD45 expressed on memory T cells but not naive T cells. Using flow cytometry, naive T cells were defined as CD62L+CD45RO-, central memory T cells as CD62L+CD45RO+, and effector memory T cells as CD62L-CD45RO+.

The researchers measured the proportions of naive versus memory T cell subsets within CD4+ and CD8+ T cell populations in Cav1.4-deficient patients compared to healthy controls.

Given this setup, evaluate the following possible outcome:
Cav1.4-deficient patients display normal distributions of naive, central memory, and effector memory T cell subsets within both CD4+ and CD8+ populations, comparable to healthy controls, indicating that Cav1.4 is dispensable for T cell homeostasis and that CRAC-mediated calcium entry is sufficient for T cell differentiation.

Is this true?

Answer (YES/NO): NO